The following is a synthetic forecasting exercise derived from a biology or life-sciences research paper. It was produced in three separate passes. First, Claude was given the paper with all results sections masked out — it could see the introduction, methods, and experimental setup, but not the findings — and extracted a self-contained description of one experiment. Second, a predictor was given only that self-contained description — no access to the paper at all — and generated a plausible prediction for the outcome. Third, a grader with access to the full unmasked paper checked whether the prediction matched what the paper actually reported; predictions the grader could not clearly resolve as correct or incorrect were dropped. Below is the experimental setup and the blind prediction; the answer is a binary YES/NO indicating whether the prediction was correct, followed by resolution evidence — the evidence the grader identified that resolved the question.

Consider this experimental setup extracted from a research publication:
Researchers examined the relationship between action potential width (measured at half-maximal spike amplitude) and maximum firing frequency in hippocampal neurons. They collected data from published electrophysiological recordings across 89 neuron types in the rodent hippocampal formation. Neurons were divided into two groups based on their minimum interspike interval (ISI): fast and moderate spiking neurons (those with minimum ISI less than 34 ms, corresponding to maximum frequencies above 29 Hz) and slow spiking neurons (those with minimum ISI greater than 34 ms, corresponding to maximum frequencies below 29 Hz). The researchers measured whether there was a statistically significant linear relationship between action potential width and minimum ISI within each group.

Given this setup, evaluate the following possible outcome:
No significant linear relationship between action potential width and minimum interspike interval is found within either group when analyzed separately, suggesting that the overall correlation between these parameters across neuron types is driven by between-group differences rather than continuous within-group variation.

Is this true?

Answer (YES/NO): NO